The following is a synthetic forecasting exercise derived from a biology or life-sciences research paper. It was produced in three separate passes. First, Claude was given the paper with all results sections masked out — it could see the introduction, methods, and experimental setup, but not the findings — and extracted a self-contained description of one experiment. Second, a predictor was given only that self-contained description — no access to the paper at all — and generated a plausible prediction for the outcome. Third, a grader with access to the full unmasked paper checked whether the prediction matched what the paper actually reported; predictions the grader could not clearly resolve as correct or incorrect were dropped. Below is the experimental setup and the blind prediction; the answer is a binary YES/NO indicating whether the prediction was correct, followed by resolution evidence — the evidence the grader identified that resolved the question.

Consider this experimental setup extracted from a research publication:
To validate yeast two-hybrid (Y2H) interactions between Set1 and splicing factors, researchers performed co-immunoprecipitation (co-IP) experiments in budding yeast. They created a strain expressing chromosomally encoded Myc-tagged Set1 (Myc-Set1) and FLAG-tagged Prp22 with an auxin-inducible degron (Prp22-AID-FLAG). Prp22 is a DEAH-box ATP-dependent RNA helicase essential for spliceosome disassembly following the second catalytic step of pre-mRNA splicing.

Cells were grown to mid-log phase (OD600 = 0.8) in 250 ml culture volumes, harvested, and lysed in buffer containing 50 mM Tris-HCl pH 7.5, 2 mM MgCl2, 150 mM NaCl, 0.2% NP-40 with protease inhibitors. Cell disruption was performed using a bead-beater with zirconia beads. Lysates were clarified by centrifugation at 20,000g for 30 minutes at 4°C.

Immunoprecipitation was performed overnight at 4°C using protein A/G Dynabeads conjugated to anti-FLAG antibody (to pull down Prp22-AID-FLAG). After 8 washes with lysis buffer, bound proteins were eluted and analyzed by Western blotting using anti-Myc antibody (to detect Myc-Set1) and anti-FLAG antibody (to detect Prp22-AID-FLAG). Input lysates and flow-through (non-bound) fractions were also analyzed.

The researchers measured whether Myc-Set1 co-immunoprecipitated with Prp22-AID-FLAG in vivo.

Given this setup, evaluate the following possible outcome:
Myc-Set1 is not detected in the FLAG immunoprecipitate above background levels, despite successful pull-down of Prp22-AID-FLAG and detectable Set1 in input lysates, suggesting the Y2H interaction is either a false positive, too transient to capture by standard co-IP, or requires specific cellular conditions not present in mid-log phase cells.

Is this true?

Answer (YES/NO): NO